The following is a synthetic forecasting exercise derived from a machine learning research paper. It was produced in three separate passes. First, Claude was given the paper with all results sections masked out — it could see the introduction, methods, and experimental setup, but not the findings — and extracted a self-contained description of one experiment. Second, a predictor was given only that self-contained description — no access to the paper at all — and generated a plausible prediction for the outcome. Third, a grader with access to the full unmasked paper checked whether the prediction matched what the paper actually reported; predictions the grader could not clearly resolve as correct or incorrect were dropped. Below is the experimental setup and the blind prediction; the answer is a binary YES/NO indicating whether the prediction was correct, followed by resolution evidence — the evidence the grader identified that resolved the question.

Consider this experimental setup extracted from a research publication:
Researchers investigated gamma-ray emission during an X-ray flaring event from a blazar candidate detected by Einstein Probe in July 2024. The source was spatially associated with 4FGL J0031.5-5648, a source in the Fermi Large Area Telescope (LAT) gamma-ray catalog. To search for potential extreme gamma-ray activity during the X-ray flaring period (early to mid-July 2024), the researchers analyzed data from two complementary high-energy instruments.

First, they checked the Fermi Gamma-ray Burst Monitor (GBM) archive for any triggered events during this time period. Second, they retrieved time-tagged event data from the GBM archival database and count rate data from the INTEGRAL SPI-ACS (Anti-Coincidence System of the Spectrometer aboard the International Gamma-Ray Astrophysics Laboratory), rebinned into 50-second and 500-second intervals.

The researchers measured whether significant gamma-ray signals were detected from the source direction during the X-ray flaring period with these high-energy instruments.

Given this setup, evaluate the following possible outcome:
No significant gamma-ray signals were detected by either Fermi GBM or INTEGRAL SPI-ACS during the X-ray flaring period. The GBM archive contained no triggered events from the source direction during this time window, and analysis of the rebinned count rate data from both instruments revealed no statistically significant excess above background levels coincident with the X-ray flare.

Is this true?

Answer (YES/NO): YES